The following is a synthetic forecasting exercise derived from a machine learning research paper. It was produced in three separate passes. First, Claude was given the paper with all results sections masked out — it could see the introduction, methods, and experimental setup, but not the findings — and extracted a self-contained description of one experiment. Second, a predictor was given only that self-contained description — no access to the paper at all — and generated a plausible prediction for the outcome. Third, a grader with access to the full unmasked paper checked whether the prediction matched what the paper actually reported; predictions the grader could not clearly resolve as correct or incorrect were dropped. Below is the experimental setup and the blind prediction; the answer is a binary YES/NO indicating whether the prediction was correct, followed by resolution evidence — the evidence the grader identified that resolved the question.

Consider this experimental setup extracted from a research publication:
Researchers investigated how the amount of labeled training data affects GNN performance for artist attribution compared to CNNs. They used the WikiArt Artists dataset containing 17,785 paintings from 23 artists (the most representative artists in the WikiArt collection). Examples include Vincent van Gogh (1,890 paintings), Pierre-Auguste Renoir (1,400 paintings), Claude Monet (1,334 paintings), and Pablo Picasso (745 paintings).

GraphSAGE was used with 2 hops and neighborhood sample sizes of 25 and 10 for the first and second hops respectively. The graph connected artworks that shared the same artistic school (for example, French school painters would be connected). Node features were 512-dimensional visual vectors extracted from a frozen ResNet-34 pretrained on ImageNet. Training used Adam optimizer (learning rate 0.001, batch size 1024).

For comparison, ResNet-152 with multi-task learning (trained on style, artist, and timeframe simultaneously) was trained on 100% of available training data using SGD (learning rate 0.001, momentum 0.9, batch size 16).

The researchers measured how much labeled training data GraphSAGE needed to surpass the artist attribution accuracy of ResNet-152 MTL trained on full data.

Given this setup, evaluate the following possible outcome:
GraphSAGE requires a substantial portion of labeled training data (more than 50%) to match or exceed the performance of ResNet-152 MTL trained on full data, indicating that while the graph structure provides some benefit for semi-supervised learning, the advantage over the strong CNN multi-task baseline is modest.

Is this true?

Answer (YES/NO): NO